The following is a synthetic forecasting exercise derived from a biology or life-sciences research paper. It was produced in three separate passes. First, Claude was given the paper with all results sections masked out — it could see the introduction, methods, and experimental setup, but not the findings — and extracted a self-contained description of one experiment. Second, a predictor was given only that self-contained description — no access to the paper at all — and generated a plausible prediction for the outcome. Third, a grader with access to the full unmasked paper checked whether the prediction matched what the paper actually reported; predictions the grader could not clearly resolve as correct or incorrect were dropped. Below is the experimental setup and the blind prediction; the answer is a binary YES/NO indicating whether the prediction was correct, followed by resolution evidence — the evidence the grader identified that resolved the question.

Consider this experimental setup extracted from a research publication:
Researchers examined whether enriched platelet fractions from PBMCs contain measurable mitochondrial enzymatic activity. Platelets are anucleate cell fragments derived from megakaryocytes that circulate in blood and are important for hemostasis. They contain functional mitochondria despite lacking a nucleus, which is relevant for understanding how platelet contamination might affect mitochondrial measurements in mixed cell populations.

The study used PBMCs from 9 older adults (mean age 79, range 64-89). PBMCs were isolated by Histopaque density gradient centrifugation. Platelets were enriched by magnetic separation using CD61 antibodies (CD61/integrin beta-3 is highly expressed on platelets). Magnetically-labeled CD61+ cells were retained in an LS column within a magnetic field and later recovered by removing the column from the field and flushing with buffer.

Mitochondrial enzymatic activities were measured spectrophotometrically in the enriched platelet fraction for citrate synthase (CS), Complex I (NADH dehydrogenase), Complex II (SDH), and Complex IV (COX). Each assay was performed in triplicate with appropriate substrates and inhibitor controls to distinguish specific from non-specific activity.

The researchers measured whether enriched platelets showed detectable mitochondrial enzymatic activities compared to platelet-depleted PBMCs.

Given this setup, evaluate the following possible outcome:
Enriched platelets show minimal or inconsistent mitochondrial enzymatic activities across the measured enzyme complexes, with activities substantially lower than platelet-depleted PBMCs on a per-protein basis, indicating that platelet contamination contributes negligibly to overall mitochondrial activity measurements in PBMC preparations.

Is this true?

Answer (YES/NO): NO